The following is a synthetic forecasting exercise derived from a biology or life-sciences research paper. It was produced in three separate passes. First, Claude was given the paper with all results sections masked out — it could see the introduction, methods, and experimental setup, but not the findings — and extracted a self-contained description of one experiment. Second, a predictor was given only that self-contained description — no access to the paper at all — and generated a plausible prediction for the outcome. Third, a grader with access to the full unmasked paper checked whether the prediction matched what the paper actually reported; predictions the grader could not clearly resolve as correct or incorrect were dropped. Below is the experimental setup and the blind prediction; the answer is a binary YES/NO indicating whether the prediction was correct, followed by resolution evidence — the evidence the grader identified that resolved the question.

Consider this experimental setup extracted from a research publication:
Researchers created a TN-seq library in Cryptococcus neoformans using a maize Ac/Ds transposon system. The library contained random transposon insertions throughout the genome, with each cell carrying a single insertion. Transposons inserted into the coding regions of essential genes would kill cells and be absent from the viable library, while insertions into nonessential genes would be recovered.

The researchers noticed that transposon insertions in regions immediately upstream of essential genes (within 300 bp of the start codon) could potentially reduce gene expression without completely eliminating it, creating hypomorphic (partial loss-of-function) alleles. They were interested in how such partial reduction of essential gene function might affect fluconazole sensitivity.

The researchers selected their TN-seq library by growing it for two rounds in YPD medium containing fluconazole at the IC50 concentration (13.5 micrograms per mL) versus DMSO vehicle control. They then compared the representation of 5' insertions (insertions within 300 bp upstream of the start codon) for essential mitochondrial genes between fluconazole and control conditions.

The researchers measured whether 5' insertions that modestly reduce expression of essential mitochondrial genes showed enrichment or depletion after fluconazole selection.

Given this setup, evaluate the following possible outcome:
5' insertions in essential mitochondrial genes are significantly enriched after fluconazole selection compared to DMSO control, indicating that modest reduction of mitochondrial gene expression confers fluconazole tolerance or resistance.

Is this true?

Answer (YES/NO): YES